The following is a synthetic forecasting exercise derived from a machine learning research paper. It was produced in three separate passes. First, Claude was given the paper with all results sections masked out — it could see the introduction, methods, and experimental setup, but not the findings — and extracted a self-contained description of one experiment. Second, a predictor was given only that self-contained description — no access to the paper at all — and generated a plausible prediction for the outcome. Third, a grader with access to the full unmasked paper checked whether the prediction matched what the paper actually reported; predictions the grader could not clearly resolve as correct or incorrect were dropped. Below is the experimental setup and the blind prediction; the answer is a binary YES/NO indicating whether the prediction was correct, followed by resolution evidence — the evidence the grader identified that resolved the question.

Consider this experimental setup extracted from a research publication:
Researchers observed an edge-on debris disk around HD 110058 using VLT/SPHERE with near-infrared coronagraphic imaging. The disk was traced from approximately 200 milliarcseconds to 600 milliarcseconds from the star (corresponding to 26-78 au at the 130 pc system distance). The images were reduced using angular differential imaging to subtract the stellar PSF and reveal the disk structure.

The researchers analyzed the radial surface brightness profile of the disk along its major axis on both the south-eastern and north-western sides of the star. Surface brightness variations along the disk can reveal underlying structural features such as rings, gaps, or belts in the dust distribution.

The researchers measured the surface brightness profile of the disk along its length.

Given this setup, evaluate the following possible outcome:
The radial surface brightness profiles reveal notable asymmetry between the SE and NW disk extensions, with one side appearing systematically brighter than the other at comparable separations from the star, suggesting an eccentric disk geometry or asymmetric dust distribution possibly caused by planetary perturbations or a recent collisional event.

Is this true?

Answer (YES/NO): NO